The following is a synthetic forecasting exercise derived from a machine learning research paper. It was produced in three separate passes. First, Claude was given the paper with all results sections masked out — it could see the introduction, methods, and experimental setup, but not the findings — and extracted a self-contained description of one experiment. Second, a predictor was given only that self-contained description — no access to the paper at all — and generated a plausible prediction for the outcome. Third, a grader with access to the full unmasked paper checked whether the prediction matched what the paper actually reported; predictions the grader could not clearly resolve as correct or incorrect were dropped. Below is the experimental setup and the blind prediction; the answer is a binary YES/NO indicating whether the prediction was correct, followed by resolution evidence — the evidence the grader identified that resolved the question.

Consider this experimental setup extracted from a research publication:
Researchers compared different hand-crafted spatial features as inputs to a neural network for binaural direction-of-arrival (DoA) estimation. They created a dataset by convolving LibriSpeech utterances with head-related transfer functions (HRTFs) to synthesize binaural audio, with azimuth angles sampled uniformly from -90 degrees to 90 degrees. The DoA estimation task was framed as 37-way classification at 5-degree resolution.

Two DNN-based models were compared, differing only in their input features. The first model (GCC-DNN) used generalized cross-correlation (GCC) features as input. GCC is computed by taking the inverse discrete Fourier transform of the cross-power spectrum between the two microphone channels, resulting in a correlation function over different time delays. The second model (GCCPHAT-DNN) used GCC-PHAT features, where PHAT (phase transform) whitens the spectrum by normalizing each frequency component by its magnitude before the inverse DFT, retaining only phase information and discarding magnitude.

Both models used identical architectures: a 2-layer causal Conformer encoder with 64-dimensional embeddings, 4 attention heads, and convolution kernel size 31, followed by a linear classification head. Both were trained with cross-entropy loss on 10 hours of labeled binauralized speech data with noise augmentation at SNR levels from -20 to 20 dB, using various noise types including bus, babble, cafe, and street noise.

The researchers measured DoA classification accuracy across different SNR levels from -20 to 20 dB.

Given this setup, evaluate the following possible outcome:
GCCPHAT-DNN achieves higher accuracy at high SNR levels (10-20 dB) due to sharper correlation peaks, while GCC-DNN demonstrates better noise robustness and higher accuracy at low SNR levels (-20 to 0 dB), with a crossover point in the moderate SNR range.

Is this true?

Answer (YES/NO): NO